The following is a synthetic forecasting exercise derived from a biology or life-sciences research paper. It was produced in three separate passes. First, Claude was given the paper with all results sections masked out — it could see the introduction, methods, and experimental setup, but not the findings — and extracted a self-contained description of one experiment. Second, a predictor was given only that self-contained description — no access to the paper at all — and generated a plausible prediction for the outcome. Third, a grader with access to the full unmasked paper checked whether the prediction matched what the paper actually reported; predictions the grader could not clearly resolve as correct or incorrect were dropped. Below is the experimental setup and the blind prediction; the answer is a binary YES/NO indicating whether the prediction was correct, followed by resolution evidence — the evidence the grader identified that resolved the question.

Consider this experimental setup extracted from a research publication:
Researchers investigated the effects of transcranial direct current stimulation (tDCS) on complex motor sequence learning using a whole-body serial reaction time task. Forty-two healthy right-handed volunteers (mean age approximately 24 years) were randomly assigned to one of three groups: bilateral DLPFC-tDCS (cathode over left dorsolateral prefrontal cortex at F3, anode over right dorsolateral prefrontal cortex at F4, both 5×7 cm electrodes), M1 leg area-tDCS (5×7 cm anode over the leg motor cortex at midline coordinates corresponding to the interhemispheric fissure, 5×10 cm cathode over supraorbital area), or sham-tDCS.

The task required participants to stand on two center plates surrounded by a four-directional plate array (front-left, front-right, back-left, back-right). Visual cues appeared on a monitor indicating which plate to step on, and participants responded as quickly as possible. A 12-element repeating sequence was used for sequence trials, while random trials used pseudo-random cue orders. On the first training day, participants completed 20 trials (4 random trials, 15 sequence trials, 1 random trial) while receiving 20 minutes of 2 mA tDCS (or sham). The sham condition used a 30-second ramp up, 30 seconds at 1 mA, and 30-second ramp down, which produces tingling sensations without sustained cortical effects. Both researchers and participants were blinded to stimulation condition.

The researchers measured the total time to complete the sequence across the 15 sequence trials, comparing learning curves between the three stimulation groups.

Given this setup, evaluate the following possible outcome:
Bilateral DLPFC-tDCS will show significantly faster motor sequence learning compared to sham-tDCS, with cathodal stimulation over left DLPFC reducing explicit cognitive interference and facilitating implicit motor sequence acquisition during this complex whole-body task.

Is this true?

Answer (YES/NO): NO